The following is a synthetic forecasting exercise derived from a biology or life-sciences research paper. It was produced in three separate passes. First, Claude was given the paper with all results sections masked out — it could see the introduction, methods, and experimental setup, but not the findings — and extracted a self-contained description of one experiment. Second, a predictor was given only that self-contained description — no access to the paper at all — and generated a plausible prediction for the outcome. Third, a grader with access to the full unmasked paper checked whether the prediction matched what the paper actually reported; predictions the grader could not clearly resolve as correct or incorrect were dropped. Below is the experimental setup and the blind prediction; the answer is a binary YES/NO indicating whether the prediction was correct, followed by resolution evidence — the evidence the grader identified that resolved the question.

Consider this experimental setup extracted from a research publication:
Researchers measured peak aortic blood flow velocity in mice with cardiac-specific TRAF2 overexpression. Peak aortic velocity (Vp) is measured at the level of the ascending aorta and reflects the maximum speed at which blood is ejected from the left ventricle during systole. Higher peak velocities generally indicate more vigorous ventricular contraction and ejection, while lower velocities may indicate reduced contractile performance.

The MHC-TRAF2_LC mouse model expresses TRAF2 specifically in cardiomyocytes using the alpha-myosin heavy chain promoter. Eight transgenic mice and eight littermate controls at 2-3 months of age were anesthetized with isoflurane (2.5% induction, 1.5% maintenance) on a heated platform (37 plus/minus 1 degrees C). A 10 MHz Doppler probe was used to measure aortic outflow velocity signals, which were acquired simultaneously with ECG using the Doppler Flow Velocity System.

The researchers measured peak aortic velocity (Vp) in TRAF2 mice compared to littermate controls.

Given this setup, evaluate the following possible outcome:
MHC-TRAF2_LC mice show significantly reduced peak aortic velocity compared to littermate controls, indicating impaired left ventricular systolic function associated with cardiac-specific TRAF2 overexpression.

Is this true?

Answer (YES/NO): YES